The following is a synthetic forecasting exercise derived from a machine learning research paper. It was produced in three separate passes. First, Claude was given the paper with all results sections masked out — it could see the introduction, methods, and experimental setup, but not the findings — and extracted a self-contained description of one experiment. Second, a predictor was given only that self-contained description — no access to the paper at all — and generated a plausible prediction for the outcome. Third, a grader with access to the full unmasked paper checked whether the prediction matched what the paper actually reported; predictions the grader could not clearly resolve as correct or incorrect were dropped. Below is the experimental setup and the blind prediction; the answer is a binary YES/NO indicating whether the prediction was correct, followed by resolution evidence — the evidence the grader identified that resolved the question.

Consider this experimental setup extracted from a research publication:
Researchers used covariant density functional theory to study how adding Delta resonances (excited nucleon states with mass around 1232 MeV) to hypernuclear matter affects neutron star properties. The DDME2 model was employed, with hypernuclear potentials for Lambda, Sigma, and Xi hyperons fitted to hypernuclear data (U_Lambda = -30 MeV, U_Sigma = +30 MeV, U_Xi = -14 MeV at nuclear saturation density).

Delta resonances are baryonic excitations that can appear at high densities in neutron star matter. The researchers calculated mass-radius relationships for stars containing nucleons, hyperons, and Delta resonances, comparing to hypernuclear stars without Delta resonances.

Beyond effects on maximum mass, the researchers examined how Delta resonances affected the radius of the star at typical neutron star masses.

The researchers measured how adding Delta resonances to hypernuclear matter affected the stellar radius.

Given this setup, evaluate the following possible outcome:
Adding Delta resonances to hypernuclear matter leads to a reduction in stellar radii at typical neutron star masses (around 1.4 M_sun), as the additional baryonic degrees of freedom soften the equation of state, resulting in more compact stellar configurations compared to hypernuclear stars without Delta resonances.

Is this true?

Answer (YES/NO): YES